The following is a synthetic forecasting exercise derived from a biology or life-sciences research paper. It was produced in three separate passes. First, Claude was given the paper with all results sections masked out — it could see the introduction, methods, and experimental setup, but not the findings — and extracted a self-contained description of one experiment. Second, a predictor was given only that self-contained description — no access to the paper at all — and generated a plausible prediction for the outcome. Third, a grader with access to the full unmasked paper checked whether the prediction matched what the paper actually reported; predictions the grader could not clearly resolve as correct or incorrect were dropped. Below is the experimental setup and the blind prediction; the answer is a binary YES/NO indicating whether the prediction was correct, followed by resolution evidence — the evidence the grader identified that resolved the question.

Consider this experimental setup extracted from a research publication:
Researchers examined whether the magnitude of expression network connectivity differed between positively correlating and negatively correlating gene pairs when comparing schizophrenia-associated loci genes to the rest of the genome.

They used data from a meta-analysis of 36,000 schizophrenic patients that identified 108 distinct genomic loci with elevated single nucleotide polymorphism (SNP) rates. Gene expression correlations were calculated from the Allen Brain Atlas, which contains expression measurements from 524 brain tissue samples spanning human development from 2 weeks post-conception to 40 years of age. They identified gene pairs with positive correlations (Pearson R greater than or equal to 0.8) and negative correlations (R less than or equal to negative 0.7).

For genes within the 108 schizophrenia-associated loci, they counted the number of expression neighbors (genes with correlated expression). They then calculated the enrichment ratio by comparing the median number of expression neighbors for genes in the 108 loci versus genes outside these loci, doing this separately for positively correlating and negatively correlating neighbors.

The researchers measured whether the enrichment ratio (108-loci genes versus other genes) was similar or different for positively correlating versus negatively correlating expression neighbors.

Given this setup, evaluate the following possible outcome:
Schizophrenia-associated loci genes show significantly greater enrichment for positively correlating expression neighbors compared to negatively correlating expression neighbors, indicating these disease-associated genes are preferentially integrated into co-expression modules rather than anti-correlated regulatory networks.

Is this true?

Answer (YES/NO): NO